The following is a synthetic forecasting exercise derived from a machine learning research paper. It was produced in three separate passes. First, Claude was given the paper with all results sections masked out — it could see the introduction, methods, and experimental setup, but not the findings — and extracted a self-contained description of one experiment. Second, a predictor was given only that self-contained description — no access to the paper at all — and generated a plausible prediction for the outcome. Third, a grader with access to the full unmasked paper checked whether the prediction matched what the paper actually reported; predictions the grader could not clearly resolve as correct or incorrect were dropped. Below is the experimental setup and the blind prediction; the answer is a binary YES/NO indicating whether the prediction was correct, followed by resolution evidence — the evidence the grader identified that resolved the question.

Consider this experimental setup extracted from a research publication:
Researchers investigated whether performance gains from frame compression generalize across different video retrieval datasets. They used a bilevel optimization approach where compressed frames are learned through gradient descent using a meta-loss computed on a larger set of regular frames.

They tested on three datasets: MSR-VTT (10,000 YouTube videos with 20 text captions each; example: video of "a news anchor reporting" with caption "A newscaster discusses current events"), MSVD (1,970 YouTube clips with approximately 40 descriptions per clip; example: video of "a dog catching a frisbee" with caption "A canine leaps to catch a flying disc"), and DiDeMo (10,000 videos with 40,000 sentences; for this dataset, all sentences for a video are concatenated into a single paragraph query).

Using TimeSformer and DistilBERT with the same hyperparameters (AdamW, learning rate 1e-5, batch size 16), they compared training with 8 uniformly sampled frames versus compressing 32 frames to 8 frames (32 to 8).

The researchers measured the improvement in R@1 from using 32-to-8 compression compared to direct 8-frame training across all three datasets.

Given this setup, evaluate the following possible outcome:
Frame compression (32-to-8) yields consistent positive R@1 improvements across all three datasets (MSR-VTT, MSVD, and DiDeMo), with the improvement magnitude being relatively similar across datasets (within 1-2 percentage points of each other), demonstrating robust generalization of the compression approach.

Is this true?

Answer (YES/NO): YES